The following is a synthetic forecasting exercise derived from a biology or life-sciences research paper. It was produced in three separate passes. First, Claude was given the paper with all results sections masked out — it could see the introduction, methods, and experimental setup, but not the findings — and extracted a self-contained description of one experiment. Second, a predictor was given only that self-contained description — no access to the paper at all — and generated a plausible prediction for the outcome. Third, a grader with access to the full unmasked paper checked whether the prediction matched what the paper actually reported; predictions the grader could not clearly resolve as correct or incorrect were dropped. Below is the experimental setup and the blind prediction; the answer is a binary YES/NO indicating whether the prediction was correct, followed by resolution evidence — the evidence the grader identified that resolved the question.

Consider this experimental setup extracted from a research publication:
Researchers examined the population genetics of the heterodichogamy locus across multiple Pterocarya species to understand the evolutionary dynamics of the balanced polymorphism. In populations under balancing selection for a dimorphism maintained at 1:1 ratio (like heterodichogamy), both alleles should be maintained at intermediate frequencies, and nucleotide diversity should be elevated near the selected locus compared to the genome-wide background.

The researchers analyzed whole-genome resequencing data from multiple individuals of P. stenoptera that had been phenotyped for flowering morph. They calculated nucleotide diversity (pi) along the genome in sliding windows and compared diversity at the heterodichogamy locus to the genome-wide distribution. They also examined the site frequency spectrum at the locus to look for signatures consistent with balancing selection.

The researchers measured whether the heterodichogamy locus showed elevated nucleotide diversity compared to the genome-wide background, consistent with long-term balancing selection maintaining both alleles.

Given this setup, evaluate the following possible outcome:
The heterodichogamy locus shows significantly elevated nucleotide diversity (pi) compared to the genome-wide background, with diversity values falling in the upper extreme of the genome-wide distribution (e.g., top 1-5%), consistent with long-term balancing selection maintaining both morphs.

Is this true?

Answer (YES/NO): YES